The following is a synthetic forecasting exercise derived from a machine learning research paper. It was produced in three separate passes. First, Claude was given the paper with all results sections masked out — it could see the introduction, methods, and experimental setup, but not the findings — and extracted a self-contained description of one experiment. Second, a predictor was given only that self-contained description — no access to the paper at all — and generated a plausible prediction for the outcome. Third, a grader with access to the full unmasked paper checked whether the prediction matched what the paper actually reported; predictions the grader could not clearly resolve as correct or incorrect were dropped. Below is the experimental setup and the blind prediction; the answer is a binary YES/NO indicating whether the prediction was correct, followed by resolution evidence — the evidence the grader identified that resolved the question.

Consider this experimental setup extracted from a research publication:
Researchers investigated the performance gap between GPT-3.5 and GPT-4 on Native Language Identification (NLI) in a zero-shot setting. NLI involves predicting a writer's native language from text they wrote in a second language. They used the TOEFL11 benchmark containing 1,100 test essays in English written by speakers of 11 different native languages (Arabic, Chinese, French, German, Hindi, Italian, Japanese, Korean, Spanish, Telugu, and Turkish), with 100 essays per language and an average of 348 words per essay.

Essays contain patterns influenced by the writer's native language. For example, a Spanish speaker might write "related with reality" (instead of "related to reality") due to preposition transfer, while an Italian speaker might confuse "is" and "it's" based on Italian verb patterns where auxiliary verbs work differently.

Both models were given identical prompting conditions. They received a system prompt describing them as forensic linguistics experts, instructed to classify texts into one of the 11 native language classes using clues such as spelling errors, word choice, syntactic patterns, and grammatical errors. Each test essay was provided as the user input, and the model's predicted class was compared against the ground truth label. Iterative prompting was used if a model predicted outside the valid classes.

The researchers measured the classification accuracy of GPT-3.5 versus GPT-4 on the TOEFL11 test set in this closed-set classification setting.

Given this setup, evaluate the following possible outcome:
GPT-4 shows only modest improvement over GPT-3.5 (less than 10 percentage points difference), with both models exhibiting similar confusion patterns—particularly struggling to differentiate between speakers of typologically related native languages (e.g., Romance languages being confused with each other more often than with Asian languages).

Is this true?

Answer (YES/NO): NO